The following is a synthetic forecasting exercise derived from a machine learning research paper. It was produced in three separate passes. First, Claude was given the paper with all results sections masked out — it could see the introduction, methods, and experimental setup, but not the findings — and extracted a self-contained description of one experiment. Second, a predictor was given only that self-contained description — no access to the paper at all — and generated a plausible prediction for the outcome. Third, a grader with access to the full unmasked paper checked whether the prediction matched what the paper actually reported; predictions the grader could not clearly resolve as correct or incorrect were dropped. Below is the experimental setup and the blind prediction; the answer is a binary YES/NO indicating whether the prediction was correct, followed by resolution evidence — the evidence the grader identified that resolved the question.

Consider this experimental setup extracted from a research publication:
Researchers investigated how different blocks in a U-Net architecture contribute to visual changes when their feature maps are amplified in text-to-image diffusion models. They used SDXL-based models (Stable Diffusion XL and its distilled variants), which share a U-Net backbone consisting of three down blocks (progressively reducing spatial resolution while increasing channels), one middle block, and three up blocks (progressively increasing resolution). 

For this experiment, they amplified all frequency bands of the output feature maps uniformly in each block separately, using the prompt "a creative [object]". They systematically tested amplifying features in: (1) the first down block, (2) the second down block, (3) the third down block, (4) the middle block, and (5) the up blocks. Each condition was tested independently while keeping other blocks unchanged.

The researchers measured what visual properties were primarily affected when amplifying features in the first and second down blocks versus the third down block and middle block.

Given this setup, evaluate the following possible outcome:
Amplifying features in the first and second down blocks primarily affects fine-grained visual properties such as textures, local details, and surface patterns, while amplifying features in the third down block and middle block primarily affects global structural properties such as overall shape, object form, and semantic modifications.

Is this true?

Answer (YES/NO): NO